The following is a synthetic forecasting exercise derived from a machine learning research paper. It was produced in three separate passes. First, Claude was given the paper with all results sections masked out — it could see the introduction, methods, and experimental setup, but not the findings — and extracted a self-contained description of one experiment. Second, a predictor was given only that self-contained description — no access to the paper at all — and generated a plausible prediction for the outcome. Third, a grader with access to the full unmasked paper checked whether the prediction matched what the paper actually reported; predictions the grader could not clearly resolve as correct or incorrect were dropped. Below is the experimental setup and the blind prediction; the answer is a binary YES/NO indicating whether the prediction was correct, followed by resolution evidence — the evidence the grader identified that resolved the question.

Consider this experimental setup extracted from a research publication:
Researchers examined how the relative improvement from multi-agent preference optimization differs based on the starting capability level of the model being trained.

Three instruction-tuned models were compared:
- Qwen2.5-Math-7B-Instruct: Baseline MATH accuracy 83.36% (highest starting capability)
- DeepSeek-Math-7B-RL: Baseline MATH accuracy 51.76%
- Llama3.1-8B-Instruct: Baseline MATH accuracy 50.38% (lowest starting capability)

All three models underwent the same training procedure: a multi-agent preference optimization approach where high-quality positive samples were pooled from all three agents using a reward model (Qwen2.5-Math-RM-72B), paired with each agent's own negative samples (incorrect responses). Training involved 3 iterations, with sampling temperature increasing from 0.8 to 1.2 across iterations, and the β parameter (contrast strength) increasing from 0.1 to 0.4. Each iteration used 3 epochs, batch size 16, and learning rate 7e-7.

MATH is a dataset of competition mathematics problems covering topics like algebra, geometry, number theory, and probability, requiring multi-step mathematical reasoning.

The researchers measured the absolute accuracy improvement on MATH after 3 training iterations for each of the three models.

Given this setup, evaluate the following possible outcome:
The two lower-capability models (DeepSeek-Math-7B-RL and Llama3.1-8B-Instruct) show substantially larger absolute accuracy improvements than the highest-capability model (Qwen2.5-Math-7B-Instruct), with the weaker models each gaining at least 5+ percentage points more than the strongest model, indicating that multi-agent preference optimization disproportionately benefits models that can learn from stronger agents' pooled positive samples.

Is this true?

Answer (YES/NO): NO